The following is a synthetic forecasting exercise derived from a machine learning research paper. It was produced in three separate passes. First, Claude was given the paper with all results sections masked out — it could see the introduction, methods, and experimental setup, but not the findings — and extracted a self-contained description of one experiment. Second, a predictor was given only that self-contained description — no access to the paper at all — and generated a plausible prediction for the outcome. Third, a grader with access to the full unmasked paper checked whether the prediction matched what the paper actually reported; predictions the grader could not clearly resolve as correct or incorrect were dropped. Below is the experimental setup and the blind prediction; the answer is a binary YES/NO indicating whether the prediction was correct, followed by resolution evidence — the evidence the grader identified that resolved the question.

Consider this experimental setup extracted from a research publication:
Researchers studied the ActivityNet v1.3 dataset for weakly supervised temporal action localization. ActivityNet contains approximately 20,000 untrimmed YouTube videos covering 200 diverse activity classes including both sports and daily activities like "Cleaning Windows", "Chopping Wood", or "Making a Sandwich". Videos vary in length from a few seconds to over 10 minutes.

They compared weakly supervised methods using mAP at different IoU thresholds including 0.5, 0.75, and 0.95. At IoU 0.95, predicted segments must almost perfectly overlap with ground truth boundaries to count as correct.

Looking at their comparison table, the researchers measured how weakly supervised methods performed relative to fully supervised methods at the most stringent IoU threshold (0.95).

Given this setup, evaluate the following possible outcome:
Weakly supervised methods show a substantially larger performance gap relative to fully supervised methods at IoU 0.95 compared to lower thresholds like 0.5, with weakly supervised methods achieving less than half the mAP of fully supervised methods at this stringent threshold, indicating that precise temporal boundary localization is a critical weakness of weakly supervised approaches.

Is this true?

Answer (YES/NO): NO